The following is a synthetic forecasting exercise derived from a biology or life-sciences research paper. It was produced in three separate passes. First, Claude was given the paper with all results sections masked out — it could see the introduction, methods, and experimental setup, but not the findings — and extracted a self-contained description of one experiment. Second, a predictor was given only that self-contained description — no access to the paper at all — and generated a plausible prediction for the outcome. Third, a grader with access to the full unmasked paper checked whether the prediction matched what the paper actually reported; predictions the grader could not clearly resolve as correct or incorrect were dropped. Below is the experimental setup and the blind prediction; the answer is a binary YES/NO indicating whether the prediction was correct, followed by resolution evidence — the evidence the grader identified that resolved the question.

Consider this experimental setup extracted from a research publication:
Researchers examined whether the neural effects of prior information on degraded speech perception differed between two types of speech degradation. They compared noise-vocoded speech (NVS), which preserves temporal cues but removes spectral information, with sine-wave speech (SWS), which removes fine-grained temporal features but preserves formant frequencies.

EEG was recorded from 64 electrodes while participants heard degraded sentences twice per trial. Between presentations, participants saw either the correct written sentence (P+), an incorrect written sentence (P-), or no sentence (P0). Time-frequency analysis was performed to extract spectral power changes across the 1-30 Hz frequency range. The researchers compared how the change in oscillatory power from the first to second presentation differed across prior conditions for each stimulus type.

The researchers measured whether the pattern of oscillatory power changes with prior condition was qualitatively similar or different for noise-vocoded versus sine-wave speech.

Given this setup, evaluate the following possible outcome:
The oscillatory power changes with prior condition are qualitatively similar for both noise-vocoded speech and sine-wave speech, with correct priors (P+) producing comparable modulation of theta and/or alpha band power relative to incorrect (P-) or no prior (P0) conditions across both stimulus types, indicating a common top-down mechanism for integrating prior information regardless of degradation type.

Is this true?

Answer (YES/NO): YES